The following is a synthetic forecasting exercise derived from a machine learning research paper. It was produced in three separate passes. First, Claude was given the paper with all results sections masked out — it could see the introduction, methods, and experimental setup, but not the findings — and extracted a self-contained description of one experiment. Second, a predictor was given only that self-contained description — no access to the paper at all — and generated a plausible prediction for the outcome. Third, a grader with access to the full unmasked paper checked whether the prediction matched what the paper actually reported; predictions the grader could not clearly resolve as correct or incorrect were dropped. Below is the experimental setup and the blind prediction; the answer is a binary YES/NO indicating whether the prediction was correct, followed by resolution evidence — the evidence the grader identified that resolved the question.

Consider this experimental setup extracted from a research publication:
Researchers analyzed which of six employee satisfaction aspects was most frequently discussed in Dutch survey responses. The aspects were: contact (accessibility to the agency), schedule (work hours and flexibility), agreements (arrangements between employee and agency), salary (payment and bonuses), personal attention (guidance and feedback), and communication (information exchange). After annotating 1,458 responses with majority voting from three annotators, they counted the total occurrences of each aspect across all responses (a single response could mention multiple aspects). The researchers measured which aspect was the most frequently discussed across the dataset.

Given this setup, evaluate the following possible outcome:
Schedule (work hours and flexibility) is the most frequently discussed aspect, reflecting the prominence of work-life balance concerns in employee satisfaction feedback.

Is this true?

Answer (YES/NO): NO